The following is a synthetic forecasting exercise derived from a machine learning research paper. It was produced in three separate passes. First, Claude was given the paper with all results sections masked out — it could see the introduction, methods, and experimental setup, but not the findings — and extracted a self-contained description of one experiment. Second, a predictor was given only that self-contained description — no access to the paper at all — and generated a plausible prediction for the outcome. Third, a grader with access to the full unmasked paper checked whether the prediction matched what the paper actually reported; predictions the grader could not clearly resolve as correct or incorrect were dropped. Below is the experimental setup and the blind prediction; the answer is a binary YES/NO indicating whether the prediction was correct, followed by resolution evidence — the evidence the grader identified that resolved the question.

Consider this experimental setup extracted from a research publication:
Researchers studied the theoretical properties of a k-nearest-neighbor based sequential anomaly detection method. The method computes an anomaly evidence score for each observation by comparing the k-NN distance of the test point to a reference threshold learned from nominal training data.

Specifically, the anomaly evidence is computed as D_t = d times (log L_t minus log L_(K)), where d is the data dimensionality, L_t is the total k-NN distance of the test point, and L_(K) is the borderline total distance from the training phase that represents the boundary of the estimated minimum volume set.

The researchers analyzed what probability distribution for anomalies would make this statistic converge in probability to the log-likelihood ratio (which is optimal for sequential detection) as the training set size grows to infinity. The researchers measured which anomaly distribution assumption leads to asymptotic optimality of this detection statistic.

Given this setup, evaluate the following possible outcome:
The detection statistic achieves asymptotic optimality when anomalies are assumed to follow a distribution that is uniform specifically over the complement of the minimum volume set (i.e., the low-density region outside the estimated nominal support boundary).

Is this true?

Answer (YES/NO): NO